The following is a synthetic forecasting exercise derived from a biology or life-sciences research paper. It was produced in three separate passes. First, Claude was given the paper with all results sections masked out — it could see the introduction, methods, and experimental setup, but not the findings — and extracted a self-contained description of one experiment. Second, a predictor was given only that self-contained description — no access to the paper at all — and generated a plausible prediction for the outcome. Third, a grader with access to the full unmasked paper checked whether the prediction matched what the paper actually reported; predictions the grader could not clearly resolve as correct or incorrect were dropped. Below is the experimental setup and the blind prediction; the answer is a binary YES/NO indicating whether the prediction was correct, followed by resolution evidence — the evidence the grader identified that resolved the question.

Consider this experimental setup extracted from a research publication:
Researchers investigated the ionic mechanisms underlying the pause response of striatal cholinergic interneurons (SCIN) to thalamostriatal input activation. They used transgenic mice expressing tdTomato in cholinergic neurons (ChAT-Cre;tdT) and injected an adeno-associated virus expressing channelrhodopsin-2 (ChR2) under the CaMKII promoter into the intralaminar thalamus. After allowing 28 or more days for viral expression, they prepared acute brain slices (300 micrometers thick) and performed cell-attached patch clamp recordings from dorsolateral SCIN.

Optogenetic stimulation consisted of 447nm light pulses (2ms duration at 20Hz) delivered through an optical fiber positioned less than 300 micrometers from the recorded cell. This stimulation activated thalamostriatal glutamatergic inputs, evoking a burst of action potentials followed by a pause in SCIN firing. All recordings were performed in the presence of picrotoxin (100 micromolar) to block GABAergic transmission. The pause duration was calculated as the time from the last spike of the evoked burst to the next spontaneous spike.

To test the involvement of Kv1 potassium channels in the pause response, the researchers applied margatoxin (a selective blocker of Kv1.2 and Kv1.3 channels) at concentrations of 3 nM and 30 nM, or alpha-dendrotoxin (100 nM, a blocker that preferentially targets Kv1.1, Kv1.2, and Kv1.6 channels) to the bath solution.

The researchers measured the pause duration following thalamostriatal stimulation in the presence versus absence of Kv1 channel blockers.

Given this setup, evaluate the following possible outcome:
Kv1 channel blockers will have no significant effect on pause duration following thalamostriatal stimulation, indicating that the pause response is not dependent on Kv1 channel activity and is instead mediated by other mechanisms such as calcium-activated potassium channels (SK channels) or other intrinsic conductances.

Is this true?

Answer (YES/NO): NO